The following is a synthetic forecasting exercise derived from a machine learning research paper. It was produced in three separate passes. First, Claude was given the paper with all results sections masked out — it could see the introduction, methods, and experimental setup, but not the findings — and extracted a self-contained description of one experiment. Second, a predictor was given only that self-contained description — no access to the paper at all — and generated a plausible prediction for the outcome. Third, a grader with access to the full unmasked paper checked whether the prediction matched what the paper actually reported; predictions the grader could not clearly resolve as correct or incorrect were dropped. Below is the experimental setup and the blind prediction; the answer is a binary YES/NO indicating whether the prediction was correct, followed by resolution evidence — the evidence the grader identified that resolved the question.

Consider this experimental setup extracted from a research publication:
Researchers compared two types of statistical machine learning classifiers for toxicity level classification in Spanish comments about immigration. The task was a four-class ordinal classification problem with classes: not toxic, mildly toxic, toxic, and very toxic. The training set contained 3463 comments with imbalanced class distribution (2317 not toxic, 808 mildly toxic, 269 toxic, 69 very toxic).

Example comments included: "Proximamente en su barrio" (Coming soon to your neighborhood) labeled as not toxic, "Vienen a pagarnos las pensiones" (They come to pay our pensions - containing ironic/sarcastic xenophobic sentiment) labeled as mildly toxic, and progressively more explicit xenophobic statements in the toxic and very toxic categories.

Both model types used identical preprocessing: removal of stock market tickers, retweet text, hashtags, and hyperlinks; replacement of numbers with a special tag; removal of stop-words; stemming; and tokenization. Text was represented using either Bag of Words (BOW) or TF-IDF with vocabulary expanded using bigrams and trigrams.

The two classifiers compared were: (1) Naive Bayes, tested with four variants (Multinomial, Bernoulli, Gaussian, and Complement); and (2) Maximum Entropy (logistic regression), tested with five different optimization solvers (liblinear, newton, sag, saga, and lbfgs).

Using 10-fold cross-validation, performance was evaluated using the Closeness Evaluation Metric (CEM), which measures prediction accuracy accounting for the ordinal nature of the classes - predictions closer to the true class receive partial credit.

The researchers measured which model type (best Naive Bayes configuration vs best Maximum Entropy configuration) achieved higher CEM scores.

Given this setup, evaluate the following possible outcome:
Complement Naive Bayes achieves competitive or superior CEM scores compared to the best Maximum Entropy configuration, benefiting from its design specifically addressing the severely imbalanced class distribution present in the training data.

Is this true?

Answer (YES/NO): NO